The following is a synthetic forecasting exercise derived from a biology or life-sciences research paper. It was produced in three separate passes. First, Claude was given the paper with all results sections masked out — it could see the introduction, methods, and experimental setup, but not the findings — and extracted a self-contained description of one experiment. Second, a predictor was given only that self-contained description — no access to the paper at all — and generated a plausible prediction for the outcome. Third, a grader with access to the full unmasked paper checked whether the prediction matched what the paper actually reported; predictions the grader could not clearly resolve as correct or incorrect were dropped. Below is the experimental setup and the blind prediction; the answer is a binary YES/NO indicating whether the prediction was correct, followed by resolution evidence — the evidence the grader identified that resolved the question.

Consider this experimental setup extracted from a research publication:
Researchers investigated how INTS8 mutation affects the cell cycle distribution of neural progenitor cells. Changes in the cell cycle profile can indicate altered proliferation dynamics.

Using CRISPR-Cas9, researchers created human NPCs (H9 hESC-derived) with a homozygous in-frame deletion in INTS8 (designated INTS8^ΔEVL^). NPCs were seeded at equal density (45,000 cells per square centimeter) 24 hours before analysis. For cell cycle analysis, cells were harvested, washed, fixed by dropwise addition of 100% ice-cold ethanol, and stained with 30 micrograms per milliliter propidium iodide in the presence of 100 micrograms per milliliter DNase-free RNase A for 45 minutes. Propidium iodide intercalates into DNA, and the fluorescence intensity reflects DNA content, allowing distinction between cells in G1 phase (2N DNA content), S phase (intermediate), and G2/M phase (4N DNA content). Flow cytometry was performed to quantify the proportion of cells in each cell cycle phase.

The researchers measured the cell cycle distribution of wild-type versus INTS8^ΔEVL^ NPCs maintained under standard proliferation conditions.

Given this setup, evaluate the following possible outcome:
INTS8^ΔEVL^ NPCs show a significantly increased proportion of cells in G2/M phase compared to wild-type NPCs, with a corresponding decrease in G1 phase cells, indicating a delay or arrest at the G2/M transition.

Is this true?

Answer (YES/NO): NO